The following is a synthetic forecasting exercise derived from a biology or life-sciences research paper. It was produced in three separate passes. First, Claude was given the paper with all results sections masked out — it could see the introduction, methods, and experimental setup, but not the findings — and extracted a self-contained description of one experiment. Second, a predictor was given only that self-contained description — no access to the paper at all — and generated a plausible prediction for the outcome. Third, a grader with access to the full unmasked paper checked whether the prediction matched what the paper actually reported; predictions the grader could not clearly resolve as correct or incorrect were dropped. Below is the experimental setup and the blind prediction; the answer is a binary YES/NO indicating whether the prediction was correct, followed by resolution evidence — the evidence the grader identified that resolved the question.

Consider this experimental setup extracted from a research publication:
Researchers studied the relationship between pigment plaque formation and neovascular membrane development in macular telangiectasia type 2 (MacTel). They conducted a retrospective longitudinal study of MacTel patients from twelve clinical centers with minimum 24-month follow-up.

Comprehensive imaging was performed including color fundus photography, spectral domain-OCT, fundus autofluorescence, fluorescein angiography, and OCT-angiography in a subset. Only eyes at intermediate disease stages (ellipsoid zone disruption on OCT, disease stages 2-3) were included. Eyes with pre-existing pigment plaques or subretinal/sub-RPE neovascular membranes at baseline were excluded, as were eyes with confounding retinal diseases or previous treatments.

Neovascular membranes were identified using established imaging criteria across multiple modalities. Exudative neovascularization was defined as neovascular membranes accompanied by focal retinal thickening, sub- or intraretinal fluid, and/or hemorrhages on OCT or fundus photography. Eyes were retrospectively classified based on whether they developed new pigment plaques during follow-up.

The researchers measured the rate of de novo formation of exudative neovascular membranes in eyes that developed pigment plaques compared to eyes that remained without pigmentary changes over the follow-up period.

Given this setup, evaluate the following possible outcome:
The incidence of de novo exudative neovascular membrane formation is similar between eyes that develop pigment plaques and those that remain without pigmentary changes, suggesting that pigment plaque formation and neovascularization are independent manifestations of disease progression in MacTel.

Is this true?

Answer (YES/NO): NO